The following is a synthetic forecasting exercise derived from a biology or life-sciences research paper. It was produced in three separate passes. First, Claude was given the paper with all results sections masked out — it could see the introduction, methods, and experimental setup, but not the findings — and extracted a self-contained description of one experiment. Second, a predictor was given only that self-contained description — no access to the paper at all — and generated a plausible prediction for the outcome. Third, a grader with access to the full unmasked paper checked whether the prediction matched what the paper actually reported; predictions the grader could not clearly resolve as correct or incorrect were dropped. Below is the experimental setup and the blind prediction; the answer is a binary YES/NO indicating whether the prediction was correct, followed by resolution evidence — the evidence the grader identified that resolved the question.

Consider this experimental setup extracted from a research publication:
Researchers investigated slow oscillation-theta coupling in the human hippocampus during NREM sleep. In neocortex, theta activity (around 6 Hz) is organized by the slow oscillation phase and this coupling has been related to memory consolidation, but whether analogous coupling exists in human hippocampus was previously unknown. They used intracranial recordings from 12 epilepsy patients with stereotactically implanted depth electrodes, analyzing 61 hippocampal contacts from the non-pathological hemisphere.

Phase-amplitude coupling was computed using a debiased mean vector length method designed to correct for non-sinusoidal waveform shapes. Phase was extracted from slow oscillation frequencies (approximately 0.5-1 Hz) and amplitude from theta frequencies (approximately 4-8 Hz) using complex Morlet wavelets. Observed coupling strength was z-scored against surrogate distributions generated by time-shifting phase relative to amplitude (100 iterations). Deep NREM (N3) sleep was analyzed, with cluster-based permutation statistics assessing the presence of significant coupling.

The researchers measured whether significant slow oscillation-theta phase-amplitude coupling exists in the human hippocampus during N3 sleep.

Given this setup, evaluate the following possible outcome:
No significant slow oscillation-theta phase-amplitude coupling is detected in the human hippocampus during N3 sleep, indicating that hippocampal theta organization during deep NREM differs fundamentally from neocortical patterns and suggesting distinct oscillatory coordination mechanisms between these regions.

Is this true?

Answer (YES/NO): YES